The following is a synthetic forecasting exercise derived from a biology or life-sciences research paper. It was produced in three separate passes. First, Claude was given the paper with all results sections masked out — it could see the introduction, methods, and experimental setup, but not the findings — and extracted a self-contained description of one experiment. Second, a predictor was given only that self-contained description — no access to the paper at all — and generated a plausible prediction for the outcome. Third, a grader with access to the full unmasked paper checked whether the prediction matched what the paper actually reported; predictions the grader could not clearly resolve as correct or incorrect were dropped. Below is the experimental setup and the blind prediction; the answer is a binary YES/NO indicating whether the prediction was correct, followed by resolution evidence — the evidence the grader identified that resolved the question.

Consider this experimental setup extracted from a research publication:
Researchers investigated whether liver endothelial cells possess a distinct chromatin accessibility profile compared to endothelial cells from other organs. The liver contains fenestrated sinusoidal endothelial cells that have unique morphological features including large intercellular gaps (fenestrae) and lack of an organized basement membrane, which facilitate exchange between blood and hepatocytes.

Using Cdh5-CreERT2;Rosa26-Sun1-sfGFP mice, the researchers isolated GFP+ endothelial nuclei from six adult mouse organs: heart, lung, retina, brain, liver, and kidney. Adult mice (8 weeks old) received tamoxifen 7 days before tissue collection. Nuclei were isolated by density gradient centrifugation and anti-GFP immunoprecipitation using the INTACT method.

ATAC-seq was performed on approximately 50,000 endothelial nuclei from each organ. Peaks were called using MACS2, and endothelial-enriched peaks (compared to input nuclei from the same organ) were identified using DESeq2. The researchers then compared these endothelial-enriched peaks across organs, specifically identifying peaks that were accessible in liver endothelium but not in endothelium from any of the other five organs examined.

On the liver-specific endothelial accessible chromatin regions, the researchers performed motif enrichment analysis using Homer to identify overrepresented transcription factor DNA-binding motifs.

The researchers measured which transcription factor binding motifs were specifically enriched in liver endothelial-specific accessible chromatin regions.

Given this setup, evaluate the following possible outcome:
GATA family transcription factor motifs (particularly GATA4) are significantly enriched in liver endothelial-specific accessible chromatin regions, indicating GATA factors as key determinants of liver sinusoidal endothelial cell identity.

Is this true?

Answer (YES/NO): YES